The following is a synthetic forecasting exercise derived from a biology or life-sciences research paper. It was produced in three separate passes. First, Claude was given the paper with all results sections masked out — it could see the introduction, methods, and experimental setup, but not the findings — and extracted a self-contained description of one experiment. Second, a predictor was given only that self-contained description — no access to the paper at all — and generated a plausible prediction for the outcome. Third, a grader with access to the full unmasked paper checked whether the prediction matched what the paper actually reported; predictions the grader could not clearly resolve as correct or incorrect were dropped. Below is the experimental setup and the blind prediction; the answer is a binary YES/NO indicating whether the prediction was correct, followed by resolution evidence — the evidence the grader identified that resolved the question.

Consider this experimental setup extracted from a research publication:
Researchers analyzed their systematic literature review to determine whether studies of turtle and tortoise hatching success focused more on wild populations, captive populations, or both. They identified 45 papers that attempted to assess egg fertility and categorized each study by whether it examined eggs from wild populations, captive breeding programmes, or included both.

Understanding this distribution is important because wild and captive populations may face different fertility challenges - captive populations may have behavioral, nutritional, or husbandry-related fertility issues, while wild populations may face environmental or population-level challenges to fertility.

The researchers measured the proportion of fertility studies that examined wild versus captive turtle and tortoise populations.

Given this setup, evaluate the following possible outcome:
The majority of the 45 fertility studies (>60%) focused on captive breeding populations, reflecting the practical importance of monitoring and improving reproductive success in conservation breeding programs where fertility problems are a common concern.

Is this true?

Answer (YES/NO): NO